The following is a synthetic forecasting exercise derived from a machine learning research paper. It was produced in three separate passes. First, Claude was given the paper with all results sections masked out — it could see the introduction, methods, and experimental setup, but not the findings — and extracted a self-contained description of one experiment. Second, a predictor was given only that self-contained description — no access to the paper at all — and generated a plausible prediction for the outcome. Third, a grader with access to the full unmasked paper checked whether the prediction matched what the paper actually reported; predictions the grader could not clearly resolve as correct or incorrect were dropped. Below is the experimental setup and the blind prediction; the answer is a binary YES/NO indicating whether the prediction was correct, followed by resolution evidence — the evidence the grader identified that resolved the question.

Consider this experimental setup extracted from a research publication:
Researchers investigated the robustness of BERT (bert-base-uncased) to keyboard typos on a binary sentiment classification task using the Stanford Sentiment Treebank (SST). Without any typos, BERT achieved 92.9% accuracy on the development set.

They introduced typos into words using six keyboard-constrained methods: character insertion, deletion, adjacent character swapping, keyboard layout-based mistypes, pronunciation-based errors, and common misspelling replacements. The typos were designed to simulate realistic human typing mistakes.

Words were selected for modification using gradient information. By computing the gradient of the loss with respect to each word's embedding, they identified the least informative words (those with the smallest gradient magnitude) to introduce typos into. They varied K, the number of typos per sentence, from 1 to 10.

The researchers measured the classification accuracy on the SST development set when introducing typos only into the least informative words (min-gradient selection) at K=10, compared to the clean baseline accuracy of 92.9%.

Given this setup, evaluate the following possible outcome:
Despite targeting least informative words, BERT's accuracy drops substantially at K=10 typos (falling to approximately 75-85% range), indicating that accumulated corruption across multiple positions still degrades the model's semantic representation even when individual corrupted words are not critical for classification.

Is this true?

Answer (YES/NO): NO